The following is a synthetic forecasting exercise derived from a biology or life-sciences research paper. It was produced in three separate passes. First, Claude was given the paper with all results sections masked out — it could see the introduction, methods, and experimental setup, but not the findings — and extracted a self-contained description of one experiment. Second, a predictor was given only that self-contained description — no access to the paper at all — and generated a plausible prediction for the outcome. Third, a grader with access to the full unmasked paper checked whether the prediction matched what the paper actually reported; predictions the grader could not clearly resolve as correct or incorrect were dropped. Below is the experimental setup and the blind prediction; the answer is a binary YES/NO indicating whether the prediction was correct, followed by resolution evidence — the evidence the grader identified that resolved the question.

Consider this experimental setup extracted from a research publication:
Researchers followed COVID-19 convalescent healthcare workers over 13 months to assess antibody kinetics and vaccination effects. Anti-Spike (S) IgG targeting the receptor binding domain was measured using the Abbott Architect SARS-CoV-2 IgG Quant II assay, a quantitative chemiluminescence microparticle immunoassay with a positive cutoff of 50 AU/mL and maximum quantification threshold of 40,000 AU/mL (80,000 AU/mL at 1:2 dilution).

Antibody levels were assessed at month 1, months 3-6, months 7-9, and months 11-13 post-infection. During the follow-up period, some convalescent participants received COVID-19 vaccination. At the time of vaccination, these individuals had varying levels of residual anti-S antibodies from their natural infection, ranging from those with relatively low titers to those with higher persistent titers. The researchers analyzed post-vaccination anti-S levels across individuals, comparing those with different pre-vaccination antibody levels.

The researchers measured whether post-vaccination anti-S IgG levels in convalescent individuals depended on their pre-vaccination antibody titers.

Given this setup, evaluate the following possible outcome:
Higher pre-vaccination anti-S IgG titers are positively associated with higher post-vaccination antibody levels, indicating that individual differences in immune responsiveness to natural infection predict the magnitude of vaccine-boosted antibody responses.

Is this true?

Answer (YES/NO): NO